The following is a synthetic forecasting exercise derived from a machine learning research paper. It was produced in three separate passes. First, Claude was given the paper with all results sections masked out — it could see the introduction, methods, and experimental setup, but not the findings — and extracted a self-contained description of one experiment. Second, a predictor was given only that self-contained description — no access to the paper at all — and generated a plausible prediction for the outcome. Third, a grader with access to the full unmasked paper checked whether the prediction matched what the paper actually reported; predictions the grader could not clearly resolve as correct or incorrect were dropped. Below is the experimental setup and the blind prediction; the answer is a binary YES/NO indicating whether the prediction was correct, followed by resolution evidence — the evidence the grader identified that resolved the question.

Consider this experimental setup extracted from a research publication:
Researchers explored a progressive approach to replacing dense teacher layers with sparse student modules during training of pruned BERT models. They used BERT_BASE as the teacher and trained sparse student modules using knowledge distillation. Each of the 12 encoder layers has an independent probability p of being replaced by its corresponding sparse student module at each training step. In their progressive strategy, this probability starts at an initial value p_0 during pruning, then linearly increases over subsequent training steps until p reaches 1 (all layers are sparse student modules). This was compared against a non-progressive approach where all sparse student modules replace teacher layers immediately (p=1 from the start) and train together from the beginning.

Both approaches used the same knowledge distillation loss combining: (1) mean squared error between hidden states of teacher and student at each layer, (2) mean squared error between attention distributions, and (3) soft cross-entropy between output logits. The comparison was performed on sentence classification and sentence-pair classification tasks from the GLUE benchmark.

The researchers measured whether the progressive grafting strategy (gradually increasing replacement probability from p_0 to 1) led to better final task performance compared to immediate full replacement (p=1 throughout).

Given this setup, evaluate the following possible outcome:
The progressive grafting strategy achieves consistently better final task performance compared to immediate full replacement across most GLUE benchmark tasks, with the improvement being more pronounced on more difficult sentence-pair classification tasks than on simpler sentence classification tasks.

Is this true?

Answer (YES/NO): NO